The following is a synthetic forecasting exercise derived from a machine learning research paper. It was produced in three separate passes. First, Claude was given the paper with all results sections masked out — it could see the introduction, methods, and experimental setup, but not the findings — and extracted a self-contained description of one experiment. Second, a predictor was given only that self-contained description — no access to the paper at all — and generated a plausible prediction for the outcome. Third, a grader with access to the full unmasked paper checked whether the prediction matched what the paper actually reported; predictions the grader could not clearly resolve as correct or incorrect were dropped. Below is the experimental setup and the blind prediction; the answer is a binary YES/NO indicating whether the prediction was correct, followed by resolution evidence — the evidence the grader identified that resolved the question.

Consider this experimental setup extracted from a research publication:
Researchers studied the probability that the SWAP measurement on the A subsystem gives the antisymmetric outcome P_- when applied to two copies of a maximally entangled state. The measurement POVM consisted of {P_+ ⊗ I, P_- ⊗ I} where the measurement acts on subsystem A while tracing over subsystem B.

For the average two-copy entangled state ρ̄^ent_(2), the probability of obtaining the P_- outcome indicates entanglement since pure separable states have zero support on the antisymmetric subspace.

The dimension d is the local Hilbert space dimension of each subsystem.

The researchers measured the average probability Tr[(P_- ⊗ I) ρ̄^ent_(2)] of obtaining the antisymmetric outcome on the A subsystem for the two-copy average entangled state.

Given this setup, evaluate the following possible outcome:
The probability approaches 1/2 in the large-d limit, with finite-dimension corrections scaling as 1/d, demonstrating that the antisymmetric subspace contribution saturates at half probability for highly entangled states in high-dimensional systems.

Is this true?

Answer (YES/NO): YES